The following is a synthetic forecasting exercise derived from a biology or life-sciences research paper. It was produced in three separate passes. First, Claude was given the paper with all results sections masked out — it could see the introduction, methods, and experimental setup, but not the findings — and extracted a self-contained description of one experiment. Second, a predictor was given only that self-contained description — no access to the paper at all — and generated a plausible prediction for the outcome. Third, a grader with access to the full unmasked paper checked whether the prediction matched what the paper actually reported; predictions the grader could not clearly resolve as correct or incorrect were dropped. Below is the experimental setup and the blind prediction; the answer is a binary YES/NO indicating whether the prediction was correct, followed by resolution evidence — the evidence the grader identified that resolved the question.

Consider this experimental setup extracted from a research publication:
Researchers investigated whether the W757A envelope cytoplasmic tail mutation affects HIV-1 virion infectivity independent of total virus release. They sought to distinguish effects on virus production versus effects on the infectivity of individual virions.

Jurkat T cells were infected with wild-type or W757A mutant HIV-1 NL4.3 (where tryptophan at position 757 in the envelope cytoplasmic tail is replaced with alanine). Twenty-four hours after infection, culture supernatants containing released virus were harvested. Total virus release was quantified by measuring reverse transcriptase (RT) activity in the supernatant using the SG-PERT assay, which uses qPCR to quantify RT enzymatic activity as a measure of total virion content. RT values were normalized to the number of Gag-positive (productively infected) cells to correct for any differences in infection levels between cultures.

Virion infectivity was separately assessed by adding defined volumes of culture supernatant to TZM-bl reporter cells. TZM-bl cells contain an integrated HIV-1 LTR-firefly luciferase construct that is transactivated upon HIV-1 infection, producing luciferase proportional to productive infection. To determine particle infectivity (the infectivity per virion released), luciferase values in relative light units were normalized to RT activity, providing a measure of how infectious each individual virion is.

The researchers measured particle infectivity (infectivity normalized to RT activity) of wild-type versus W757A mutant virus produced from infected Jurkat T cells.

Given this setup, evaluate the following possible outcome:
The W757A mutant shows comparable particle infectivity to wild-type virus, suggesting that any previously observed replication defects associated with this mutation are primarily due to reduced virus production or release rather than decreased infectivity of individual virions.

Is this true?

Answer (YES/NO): NO